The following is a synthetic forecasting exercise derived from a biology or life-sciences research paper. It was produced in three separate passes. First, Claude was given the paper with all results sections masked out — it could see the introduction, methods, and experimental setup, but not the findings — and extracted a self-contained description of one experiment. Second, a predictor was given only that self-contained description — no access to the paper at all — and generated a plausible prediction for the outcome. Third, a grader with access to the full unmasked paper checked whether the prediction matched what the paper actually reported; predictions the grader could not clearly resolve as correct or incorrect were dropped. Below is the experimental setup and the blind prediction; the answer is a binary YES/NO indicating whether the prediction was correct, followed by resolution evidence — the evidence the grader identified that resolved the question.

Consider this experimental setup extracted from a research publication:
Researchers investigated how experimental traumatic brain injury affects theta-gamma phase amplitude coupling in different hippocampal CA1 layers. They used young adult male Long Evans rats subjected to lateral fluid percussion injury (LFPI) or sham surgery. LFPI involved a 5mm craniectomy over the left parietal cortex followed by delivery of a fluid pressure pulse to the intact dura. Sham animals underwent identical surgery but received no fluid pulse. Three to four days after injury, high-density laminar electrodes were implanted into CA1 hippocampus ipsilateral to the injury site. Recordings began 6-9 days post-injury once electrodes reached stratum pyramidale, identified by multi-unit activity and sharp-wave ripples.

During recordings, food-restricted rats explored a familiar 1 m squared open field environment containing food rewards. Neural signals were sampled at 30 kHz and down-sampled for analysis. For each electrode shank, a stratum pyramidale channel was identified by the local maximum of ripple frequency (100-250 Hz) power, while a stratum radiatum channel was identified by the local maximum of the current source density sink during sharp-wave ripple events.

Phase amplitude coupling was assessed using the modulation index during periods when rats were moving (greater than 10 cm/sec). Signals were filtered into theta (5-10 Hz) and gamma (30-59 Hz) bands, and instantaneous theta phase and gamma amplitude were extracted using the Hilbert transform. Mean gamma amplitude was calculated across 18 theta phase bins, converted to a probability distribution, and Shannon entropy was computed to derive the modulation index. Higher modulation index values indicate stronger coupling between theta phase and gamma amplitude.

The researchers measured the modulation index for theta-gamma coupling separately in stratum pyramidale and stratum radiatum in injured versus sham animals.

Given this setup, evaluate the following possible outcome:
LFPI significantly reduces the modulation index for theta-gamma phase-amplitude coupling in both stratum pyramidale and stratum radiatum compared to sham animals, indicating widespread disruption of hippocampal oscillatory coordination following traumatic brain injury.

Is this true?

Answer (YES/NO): NO